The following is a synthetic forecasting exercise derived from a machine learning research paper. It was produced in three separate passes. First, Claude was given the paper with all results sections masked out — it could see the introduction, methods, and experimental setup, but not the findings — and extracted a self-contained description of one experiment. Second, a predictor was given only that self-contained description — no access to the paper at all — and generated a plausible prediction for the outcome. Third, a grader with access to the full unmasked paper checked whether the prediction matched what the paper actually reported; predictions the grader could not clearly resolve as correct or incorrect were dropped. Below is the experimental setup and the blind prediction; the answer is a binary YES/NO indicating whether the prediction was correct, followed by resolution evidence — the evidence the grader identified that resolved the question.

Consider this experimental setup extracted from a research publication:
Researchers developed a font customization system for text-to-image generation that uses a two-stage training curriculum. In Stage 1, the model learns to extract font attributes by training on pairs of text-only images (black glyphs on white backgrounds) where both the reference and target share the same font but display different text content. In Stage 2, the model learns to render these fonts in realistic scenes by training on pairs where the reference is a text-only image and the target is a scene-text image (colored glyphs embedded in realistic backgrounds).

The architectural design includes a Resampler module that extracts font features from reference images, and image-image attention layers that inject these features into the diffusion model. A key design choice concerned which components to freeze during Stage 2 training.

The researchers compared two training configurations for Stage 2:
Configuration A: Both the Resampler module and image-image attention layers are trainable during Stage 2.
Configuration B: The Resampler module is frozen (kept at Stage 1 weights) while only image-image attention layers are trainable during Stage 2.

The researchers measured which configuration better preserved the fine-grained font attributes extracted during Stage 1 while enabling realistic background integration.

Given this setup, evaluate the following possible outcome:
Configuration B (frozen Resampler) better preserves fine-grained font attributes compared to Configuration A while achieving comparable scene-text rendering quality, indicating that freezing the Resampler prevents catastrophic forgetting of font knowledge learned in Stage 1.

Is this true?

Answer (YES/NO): YES